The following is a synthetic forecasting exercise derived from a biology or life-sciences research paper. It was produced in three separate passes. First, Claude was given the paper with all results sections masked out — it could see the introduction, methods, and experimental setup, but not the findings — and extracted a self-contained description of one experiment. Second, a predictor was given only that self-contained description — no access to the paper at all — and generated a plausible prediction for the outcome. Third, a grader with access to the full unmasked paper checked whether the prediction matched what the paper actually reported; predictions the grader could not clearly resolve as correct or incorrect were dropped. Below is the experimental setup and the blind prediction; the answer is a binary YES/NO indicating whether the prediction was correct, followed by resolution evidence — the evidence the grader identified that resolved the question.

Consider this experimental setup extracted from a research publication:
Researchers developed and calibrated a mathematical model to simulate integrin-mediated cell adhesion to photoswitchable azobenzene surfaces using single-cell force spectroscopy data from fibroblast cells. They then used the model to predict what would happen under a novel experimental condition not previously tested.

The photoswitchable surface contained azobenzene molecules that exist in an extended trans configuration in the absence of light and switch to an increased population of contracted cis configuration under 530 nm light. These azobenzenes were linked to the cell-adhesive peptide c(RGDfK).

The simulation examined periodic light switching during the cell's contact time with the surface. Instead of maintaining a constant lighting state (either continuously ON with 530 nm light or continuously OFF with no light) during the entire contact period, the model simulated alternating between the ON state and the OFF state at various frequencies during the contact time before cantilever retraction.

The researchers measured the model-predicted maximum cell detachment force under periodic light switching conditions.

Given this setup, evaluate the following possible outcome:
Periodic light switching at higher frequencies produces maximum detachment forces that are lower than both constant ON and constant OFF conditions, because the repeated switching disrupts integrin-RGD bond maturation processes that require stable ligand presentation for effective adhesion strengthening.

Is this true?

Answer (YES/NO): NO